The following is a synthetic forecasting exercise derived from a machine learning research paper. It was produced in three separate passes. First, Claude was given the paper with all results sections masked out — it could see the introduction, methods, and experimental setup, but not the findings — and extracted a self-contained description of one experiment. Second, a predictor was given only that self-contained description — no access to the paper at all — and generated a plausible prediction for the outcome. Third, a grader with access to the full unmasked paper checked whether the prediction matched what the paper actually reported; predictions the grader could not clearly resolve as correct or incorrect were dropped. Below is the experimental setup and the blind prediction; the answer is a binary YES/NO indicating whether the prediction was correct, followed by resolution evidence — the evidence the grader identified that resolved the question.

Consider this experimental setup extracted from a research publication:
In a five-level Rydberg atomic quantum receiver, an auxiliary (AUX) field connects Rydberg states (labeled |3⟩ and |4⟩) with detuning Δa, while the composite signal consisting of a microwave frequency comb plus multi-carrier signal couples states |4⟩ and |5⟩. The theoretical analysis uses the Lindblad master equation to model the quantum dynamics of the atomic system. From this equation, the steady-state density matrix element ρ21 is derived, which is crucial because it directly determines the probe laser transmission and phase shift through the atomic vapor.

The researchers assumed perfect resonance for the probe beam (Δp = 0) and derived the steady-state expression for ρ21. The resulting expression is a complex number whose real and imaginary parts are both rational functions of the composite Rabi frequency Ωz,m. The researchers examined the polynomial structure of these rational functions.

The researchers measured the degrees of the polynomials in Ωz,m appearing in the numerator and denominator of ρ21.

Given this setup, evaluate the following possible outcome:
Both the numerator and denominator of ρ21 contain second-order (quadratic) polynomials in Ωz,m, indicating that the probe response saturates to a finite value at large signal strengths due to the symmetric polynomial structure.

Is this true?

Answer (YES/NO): NO